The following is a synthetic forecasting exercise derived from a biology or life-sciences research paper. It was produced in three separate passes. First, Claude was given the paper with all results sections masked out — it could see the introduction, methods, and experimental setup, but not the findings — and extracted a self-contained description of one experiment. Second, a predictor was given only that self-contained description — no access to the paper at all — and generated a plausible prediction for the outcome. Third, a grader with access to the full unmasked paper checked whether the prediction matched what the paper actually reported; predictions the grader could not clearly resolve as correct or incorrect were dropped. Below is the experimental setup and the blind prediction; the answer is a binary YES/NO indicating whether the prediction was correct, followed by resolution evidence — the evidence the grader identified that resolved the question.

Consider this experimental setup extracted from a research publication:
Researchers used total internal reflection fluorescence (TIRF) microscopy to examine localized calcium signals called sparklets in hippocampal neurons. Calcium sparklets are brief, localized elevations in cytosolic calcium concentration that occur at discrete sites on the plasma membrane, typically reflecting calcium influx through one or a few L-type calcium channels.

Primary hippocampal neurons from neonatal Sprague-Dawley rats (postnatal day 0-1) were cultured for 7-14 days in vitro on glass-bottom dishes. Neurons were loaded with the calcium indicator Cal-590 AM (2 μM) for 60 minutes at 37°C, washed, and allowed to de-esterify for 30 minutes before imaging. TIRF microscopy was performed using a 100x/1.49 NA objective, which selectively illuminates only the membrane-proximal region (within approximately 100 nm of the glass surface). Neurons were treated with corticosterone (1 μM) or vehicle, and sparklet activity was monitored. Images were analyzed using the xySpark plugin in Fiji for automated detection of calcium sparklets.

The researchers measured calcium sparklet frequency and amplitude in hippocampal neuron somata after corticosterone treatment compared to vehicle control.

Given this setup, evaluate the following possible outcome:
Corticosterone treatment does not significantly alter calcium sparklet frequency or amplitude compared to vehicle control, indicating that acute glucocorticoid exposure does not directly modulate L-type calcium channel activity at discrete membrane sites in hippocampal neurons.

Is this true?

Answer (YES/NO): NO